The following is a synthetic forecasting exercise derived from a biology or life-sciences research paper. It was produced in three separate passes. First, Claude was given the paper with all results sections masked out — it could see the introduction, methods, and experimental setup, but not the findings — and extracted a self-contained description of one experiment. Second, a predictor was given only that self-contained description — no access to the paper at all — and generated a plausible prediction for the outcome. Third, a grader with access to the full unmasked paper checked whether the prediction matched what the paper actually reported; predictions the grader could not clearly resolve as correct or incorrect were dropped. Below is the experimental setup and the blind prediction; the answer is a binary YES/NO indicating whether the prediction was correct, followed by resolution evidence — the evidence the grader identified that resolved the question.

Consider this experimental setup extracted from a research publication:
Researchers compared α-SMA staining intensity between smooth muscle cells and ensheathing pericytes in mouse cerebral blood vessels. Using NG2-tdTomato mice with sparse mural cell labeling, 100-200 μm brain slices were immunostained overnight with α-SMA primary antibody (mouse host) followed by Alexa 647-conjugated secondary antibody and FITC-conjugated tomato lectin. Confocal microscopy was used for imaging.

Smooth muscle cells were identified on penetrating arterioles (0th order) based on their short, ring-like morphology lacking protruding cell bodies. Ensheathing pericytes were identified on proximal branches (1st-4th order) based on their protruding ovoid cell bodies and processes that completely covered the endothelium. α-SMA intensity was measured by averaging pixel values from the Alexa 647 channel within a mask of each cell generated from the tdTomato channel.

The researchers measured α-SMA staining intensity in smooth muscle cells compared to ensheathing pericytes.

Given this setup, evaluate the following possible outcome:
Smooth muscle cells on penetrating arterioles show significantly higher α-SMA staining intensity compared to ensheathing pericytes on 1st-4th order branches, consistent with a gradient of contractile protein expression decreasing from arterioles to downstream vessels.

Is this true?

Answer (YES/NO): NO